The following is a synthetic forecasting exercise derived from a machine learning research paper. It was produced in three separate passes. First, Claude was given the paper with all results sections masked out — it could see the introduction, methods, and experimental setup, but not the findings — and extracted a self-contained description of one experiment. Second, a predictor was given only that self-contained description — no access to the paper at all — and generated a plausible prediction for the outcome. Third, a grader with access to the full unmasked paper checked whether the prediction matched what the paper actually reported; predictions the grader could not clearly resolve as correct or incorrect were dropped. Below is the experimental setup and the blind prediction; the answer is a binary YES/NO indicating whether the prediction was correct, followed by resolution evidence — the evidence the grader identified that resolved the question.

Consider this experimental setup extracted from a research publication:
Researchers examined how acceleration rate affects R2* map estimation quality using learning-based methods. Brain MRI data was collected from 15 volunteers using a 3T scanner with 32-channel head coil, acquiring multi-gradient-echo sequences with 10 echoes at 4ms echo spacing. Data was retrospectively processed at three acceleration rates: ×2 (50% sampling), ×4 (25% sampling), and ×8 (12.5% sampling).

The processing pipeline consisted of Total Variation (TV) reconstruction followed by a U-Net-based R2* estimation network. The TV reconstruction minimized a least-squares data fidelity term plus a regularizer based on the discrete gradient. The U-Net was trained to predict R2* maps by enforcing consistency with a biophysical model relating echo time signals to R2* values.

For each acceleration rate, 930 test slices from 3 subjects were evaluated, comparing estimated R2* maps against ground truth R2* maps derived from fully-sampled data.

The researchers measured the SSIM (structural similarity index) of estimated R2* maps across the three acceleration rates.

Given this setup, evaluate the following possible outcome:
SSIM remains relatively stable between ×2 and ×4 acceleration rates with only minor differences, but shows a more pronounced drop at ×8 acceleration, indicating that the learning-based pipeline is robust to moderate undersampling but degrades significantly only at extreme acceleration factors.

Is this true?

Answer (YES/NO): NO